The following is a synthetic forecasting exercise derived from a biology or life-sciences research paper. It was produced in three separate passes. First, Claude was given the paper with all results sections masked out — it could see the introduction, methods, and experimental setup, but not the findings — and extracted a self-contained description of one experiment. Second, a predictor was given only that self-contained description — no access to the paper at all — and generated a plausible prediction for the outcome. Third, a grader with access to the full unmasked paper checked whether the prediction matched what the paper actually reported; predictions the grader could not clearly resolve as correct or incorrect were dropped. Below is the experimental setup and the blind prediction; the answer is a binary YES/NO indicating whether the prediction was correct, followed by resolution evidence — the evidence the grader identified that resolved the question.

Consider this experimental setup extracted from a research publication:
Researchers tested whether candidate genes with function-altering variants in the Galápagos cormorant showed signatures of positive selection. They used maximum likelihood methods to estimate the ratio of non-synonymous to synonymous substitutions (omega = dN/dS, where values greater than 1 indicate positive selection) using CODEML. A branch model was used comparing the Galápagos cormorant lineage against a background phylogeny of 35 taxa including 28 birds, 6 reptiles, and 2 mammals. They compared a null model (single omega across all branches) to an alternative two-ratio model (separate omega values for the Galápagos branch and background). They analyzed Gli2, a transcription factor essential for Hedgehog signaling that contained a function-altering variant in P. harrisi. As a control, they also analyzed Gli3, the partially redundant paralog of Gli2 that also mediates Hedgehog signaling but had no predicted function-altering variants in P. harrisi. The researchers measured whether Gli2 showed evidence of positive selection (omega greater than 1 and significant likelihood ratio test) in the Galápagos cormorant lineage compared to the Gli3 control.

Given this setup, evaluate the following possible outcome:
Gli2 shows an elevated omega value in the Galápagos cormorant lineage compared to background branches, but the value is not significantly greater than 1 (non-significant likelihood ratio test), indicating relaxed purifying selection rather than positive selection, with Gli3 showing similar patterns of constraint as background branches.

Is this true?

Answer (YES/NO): NO